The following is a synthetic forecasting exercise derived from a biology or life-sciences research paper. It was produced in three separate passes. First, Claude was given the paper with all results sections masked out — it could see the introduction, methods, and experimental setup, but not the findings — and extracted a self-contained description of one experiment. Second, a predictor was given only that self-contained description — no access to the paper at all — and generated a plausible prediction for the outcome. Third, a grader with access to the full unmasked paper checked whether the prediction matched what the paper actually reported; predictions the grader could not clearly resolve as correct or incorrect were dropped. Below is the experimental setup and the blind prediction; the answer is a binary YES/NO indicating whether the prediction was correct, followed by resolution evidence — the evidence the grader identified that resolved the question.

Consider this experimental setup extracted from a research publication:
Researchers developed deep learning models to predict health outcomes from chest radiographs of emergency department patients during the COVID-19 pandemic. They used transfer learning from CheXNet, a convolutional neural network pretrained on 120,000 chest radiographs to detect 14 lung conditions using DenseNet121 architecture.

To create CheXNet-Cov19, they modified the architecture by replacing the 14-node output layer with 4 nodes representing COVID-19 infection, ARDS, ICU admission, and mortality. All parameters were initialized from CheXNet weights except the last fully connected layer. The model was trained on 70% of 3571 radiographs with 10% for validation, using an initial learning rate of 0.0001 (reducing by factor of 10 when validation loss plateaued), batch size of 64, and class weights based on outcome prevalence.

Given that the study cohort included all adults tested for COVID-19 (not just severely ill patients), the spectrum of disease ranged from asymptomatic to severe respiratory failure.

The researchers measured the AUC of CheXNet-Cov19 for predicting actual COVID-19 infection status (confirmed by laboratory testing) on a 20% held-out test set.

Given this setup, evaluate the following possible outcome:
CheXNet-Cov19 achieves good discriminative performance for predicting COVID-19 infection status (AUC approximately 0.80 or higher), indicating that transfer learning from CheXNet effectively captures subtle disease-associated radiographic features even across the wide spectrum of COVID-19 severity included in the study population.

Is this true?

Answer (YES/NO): NO